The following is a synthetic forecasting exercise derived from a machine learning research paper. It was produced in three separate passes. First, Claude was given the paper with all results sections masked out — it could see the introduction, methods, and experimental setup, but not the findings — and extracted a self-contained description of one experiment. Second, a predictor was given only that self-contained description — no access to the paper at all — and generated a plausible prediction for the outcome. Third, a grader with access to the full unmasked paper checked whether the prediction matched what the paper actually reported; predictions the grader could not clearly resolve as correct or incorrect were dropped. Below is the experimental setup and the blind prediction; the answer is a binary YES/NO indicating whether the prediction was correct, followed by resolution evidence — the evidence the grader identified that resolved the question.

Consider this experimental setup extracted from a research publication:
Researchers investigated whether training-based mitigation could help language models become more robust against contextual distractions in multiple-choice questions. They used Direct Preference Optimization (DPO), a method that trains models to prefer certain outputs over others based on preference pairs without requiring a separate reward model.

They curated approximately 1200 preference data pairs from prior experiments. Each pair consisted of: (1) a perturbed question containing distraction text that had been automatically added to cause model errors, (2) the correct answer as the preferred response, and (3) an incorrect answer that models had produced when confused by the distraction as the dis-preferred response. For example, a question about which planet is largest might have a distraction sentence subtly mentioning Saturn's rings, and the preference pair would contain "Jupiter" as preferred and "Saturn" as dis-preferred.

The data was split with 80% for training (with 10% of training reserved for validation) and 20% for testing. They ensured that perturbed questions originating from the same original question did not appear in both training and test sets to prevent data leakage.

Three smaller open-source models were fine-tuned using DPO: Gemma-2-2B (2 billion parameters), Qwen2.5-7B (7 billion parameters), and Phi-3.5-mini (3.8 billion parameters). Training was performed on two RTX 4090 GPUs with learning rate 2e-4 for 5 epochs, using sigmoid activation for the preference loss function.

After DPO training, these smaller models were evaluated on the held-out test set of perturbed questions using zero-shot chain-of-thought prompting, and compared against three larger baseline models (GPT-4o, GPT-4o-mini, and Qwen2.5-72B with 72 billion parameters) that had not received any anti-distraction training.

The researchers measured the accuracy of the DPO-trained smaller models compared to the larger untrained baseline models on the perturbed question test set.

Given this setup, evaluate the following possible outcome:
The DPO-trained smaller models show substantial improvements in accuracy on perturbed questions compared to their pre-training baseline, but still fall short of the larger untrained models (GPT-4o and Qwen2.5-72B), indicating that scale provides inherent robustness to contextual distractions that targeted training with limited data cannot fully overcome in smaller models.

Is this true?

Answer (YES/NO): NO